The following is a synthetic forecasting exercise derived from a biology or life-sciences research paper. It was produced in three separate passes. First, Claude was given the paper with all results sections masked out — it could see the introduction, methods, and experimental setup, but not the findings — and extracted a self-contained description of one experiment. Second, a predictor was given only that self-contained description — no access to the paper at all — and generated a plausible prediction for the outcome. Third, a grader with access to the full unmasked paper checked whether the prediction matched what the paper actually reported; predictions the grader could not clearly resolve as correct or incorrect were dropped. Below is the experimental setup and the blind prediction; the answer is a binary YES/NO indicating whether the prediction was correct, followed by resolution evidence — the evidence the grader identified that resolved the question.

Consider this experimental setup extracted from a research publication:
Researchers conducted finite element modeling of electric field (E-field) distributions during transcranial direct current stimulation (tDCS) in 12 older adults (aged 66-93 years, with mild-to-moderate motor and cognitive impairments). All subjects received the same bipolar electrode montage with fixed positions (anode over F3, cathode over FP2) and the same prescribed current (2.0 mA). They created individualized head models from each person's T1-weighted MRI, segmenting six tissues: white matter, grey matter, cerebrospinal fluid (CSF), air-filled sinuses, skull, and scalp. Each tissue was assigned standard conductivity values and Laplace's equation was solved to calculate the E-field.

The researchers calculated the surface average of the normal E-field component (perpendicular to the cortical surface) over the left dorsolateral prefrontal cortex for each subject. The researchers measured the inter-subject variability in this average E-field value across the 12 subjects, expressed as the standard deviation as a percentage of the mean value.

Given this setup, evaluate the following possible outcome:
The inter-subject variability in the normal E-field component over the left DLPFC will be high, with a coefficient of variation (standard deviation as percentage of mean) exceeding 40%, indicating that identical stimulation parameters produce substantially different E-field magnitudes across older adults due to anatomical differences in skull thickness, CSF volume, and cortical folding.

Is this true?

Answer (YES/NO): NO